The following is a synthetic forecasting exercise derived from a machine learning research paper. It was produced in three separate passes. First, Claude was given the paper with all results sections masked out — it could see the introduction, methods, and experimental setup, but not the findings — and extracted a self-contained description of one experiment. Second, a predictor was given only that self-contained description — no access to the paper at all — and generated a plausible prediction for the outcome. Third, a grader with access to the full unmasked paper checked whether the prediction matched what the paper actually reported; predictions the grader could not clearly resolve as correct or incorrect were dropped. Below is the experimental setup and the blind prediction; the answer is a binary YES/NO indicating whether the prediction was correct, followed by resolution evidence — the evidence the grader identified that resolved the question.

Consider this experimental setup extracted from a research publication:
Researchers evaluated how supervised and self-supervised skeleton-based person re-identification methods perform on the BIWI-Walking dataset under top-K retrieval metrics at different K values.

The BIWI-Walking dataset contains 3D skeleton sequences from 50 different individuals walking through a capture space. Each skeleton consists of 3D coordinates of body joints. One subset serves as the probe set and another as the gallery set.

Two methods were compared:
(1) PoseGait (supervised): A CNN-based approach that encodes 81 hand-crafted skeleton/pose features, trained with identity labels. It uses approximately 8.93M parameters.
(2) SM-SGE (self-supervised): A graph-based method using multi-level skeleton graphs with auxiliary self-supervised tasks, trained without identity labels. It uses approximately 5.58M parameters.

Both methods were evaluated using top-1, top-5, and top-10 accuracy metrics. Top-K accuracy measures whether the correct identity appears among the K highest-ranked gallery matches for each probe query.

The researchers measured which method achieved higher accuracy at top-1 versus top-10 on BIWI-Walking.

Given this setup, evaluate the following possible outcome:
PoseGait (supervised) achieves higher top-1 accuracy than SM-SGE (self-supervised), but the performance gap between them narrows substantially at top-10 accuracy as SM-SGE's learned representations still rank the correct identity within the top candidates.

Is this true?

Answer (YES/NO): NO